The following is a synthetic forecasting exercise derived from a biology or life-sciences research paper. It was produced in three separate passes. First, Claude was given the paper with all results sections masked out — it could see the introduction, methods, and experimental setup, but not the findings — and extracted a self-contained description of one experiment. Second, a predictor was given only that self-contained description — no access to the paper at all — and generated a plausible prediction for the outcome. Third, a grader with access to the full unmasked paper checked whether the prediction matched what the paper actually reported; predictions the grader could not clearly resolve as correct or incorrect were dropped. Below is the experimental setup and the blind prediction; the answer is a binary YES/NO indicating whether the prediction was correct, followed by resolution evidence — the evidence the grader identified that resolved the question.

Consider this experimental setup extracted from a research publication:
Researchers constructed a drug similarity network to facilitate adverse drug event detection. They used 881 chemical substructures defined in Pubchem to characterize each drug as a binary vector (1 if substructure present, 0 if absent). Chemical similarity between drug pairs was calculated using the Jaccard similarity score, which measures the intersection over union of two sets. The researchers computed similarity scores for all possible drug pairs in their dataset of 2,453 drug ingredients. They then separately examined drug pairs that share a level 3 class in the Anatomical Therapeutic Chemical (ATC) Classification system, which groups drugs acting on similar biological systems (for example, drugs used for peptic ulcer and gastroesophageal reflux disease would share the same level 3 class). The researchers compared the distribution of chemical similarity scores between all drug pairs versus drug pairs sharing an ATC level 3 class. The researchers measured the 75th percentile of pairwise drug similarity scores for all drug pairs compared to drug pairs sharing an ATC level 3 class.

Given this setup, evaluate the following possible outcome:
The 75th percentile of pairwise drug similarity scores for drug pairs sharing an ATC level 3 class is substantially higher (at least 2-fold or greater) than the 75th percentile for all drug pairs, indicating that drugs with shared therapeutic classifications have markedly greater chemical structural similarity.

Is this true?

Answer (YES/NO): NO